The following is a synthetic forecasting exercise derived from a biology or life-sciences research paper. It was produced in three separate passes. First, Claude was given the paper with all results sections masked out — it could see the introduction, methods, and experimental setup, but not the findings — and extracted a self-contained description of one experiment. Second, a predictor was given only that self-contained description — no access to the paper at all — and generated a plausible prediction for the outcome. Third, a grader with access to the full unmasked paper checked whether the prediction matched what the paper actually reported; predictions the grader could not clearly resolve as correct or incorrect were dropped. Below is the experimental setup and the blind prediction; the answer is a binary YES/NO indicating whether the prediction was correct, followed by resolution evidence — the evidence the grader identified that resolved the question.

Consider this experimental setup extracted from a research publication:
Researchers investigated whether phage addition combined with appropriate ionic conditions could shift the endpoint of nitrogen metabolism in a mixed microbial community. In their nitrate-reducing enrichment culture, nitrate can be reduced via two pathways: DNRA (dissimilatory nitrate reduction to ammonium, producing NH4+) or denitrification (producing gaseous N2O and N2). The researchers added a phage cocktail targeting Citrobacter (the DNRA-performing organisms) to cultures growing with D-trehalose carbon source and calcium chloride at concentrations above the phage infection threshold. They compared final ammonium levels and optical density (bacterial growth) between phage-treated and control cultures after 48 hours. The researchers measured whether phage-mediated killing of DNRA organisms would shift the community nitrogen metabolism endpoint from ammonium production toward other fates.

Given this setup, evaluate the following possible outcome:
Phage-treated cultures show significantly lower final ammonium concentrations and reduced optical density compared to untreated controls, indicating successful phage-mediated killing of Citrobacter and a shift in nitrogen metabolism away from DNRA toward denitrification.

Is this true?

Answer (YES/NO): NO